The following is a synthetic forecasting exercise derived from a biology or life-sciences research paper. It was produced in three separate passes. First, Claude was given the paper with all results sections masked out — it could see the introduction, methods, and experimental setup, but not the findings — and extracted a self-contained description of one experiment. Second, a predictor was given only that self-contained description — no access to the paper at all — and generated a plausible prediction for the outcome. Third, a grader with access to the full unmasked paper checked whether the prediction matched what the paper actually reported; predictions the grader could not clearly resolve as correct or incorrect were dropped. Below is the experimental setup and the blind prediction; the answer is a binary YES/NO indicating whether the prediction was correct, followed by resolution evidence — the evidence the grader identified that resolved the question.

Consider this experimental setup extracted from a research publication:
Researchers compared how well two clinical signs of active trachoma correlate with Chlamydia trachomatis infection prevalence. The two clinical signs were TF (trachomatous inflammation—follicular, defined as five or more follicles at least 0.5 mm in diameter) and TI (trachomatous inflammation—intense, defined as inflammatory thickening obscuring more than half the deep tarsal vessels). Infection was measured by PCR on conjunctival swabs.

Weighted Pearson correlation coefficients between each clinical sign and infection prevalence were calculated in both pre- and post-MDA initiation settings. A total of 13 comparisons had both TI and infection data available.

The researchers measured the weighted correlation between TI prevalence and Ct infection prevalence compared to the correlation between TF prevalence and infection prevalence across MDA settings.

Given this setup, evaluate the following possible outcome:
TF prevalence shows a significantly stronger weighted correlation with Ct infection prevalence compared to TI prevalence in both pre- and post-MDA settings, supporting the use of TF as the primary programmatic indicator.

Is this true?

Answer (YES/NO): NO